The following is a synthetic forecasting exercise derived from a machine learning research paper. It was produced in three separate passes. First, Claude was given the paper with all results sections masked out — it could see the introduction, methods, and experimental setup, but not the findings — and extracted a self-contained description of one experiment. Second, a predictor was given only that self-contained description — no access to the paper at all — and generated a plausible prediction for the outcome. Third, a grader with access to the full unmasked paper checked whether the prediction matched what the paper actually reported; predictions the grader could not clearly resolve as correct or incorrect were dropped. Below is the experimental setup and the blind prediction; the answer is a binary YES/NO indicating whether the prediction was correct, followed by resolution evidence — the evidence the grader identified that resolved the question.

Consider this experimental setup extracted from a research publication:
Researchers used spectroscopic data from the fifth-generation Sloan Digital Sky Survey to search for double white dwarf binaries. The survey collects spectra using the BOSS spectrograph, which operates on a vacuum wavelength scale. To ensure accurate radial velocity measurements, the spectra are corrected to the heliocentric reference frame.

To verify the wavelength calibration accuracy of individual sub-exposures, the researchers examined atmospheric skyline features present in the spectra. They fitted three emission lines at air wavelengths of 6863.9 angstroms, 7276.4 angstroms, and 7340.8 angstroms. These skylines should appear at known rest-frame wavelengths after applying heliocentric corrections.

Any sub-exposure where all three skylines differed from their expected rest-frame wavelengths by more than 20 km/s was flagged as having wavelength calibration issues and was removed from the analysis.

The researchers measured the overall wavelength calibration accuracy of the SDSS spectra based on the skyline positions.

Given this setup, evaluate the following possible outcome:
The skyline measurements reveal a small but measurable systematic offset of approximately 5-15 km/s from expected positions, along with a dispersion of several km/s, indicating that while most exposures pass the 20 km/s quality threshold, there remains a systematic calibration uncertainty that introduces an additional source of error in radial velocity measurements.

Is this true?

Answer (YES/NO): NO